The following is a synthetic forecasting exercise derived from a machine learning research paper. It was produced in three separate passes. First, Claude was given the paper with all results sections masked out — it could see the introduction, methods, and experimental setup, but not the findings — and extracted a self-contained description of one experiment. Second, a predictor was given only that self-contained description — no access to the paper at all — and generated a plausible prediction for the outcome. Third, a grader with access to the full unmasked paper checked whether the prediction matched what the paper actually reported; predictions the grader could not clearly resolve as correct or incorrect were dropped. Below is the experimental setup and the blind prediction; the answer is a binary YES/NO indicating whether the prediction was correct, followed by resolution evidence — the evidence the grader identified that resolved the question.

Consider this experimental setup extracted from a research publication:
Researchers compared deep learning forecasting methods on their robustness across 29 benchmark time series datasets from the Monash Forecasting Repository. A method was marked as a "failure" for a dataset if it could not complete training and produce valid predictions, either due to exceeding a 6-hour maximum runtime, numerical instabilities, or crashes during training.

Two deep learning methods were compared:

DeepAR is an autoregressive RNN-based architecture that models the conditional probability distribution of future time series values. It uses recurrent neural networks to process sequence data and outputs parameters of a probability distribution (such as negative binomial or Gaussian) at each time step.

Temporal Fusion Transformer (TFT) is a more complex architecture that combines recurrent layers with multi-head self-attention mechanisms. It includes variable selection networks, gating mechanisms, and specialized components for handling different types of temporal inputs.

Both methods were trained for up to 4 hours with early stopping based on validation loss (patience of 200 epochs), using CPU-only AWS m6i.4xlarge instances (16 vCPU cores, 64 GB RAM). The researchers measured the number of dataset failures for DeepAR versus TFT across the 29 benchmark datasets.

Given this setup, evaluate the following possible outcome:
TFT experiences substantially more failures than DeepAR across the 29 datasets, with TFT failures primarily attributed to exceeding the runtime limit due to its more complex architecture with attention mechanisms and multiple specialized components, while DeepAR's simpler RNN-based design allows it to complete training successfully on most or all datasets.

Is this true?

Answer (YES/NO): NO